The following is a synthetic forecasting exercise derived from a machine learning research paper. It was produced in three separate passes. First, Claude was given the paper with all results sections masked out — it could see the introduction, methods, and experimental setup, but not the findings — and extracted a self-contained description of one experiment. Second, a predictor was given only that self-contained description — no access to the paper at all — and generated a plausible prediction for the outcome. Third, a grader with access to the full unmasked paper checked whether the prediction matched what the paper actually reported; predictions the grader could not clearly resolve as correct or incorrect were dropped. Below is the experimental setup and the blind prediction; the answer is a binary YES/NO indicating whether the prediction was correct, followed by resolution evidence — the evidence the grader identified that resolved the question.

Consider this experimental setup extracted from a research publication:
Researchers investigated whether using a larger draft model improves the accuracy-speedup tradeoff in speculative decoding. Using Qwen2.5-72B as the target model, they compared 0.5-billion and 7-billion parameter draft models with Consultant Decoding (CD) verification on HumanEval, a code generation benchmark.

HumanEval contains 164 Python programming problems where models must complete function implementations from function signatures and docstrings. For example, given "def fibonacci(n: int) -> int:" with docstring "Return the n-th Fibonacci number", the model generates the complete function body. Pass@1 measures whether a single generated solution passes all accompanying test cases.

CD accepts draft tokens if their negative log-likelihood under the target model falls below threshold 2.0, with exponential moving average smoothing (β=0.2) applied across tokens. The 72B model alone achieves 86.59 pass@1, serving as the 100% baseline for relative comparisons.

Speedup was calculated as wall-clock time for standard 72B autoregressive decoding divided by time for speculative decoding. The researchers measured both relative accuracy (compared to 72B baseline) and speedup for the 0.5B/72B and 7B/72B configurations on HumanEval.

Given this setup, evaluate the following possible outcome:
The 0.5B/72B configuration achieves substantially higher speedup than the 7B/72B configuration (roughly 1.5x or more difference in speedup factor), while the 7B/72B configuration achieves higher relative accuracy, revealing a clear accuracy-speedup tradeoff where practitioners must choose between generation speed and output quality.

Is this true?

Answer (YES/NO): NO